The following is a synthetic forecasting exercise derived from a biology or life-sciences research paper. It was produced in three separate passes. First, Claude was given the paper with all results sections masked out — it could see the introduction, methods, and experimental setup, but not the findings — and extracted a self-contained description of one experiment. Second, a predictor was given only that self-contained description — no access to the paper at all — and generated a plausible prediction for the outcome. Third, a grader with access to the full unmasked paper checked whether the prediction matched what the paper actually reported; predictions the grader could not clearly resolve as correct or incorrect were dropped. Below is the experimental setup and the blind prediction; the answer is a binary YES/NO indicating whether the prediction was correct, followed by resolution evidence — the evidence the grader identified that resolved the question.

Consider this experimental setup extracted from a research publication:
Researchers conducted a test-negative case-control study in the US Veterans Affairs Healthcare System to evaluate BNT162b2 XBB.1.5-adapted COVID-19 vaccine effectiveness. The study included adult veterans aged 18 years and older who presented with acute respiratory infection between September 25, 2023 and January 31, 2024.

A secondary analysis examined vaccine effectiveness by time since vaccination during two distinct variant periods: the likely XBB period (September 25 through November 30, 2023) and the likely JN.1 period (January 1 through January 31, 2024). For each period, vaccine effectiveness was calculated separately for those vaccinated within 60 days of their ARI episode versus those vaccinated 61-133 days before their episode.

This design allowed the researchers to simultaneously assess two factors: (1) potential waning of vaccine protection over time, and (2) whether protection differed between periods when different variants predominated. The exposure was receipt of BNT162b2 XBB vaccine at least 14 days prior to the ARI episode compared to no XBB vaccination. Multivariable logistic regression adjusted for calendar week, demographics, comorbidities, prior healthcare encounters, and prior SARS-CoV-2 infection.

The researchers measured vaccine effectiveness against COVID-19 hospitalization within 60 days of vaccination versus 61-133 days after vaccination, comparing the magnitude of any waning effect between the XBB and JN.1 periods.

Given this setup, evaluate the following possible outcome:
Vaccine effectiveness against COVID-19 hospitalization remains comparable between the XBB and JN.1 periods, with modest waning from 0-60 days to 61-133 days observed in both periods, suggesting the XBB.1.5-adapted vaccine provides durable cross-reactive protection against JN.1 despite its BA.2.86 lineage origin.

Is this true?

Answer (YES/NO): NO